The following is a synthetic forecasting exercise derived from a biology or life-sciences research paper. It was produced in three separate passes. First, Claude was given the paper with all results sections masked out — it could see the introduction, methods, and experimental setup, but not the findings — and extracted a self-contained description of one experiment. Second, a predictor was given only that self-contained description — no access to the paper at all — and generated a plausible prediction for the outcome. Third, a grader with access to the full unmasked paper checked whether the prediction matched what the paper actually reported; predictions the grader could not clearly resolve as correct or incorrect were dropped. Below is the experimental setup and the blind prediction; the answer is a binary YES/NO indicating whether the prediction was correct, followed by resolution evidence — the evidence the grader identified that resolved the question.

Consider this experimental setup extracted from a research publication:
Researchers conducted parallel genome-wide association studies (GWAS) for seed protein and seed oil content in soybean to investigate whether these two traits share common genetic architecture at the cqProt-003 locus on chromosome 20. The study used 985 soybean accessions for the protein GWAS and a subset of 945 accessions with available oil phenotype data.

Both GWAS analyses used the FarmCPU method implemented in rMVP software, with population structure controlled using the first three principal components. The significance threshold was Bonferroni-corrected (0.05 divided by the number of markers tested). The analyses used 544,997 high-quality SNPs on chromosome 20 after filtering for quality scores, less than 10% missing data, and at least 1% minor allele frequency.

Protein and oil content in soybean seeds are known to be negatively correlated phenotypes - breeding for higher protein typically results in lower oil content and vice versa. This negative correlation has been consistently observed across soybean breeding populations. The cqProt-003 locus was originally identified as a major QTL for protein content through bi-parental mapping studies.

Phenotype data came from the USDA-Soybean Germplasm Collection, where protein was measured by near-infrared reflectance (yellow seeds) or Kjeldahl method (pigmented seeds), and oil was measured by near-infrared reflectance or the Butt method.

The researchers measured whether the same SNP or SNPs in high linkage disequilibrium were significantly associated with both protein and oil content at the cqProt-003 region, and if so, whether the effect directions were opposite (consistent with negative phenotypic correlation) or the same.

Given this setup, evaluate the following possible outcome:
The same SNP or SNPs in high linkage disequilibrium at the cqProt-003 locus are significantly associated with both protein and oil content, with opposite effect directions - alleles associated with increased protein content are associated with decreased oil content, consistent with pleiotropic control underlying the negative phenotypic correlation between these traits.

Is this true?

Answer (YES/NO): YES